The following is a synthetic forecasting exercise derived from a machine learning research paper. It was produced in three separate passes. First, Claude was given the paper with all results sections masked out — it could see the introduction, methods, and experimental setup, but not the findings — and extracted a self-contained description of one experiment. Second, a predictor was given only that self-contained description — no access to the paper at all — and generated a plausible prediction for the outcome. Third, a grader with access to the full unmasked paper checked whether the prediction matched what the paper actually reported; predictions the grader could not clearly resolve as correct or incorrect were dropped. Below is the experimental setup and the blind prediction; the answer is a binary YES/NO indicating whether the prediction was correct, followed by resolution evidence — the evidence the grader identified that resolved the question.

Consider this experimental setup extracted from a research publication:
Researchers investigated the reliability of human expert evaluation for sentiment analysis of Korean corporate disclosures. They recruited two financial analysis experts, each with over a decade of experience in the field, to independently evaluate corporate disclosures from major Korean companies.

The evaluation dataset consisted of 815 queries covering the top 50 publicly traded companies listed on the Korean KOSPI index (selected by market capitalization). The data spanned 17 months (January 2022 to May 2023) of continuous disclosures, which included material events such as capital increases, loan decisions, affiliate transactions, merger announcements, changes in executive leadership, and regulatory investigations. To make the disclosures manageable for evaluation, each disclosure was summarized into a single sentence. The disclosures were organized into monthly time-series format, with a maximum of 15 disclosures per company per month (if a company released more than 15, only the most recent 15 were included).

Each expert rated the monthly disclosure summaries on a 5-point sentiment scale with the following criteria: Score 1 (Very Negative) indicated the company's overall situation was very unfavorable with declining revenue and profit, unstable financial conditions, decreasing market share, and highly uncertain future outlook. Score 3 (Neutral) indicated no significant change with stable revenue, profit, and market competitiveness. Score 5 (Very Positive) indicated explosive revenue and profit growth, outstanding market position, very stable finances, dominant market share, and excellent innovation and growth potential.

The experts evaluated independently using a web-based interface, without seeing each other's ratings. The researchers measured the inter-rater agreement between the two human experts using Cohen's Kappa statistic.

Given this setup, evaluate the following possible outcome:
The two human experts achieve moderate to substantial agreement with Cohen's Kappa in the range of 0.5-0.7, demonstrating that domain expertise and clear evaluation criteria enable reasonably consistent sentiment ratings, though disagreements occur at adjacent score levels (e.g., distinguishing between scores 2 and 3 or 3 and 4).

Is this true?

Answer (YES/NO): NO